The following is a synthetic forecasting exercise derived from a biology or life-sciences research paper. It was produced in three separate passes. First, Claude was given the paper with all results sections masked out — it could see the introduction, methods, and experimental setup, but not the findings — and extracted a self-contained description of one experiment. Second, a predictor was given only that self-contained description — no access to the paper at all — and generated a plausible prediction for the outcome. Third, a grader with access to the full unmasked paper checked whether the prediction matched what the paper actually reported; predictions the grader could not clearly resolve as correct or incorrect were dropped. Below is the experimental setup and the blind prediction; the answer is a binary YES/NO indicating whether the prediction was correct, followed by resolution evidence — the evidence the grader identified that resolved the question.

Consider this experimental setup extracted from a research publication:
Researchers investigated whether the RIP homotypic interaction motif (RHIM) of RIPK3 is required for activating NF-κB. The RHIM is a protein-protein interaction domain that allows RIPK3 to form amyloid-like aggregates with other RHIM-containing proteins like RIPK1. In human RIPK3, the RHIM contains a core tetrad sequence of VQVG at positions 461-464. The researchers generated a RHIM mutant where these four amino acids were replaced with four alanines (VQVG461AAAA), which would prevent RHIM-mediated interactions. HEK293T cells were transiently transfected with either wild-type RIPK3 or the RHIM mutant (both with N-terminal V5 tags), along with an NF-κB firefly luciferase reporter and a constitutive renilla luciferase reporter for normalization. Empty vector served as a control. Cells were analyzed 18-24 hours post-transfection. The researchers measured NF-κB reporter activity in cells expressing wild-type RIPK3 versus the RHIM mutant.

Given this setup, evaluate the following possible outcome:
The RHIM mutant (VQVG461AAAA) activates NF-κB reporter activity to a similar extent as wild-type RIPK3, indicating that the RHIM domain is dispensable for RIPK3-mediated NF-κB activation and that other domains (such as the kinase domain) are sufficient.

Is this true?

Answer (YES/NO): NO